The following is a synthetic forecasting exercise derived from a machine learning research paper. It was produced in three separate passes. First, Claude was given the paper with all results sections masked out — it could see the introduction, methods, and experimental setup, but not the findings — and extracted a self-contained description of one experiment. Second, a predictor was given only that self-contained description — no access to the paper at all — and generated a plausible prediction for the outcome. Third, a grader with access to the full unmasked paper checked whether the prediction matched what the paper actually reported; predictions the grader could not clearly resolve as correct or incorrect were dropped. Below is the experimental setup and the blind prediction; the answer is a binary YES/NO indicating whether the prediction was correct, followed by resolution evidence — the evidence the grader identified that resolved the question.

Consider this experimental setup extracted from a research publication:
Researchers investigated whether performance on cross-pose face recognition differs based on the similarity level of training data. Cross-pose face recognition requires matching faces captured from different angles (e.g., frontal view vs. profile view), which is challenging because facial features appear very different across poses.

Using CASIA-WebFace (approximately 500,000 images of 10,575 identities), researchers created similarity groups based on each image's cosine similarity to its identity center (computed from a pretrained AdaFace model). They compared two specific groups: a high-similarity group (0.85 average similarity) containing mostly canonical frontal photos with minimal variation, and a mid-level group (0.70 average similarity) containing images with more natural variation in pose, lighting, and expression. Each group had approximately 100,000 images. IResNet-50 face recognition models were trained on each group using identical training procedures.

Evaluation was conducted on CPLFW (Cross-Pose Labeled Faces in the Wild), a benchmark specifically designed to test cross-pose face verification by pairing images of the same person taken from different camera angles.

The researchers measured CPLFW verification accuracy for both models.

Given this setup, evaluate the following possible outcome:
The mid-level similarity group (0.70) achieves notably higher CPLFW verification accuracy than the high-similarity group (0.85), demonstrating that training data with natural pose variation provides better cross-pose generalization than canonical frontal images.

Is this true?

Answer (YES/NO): YES